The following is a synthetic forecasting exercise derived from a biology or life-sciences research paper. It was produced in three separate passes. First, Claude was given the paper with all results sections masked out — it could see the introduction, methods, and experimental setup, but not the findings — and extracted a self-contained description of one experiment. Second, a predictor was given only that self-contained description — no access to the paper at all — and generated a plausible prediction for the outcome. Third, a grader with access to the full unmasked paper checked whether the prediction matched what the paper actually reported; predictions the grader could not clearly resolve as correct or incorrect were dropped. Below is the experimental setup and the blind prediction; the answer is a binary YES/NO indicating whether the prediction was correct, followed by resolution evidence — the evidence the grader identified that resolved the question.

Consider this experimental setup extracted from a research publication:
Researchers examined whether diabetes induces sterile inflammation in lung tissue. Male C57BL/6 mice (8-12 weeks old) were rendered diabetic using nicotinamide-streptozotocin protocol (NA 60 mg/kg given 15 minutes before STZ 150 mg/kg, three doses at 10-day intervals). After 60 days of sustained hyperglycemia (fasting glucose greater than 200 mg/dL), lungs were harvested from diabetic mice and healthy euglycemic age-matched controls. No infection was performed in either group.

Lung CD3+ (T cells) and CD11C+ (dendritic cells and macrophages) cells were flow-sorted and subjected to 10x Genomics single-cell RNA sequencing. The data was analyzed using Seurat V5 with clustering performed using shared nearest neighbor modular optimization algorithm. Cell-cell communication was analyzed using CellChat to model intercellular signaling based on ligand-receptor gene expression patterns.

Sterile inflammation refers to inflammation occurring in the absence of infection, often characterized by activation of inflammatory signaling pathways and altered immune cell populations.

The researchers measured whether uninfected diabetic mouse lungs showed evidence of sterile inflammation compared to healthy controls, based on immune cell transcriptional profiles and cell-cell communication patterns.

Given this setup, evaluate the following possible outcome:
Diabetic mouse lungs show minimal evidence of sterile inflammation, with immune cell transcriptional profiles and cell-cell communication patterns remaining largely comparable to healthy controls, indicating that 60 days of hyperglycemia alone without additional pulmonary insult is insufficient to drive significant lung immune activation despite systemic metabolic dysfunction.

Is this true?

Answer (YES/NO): NO